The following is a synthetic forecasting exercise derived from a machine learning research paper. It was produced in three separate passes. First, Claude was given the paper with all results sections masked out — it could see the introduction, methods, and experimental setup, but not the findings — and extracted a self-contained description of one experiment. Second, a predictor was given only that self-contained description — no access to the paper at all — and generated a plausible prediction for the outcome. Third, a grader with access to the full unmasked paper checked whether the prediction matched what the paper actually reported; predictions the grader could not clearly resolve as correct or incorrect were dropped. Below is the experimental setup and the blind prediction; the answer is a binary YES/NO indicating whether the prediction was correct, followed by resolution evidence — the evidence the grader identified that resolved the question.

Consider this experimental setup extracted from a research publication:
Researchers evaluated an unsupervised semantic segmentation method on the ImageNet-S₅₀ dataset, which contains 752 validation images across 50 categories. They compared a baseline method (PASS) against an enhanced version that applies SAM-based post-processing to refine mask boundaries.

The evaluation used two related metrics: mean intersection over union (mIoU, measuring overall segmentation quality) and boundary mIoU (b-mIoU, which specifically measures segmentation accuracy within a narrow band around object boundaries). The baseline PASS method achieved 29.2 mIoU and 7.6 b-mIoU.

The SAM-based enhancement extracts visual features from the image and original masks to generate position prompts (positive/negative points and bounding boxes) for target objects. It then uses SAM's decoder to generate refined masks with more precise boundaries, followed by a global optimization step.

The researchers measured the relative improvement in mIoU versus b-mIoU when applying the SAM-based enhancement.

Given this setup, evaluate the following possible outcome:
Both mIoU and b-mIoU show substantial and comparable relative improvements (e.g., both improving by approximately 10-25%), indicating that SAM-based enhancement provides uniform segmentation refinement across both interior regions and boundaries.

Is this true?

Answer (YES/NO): NO